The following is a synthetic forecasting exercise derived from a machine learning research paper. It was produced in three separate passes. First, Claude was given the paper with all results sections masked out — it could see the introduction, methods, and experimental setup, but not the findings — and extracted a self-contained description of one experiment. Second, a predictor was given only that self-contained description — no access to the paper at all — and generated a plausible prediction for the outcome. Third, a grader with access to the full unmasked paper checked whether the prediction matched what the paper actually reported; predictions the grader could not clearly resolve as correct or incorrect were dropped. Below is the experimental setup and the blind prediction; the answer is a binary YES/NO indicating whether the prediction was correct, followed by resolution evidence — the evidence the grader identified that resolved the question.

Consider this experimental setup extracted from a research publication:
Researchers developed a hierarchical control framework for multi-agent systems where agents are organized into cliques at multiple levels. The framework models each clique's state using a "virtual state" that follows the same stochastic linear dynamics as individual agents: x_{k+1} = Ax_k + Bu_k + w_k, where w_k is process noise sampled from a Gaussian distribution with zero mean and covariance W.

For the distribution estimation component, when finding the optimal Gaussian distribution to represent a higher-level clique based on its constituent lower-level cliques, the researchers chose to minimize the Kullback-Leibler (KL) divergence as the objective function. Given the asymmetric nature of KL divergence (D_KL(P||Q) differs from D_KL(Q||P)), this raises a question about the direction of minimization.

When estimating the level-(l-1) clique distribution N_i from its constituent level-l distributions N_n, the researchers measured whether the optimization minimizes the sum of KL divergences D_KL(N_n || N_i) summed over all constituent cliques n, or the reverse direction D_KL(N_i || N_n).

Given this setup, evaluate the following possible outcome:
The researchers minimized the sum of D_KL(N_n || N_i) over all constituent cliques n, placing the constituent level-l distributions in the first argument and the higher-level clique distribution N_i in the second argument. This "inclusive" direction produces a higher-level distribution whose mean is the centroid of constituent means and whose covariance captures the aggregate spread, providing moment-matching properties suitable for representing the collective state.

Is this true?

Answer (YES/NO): YES